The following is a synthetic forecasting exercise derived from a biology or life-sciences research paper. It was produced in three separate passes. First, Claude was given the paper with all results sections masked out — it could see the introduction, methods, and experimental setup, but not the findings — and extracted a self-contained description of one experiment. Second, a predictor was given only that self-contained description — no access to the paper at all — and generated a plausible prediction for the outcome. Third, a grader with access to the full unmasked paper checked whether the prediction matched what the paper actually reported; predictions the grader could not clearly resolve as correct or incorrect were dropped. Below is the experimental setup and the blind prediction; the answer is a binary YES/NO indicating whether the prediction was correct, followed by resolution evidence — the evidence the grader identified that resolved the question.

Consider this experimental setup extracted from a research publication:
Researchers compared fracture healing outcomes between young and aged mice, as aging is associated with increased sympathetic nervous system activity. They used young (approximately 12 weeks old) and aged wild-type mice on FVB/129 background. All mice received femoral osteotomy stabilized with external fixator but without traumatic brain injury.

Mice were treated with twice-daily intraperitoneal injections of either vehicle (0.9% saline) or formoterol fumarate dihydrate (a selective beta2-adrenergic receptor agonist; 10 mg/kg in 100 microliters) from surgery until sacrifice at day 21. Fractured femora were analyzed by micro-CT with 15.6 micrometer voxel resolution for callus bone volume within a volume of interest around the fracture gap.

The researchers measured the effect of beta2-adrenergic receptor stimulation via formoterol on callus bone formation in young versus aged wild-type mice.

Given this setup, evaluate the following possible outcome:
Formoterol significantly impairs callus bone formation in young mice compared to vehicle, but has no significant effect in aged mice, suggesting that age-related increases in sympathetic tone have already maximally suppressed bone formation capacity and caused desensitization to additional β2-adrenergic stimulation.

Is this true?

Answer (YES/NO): NO